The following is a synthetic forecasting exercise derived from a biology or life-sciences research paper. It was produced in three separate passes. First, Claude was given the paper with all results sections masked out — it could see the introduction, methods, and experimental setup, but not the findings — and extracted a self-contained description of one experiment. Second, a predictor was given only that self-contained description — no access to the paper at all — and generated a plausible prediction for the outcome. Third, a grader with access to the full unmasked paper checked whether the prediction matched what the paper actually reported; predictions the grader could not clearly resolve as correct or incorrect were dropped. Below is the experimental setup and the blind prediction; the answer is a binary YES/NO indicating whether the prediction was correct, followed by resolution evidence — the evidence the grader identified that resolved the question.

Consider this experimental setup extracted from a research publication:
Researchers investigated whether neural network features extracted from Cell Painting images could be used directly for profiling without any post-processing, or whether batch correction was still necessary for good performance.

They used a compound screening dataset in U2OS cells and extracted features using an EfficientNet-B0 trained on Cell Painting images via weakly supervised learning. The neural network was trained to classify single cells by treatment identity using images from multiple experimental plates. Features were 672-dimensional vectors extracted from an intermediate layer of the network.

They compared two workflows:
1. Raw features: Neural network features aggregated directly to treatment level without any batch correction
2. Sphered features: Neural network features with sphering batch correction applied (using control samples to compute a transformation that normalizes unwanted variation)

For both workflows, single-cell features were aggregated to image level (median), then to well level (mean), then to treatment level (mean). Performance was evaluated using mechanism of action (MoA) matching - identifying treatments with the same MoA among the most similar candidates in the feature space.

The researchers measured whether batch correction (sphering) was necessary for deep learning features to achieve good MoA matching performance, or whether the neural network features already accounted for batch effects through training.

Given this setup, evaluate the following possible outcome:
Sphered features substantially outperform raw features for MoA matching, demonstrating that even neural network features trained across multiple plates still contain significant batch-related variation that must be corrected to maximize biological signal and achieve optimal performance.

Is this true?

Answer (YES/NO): YES